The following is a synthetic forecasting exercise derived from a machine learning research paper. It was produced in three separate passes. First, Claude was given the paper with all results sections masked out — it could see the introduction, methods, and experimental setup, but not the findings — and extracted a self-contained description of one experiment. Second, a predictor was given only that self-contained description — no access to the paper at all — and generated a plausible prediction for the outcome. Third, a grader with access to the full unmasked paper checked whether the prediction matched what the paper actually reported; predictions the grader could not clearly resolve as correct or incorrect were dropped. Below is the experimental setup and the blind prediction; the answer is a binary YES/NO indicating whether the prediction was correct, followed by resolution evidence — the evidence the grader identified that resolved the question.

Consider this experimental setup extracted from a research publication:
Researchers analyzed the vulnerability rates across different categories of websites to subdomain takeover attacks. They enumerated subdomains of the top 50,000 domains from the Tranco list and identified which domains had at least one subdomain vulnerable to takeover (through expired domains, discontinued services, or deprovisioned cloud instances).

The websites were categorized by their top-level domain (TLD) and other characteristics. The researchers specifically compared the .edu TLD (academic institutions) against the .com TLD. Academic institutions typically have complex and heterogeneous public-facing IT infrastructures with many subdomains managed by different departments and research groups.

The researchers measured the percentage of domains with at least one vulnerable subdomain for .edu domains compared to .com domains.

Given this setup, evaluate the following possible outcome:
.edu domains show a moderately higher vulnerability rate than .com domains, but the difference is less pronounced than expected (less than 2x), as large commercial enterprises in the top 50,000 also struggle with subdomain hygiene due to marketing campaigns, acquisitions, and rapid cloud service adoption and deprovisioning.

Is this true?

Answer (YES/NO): NO